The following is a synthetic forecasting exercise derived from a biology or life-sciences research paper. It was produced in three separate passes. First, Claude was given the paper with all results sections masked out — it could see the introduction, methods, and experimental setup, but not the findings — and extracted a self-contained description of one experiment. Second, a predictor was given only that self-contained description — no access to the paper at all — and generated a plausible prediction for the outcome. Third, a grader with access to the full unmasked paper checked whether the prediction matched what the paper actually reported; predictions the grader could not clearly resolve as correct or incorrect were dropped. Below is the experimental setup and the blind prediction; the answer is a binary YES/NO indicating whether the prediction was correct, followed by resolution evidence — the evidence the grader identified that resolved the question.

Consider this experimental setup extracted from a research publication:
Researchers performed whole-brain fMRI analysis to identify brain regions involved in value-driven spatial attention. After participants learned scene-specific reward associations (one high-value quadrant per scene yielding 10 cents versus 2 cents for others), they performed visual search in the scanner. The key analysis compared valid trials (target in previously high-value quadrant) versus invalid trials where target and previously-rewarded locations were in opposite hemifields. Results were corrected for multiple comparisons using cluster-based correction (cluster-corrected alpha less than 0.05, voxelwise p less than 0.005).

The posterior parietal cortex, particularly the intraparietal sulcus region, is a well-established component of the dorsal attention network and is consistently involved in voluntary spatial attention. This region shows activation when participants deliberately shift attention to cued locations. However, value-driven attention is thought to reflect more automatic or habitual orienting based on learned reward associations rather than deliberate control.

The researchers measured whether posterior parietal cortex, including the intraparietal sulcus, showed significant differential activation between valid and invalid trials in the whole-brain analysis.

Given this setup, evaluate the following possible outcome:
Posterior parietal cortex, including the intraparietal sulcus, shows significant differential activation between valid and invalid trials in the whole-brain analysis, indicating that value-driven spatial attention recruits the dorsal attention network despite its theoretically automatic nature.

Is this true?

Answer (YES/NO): NO